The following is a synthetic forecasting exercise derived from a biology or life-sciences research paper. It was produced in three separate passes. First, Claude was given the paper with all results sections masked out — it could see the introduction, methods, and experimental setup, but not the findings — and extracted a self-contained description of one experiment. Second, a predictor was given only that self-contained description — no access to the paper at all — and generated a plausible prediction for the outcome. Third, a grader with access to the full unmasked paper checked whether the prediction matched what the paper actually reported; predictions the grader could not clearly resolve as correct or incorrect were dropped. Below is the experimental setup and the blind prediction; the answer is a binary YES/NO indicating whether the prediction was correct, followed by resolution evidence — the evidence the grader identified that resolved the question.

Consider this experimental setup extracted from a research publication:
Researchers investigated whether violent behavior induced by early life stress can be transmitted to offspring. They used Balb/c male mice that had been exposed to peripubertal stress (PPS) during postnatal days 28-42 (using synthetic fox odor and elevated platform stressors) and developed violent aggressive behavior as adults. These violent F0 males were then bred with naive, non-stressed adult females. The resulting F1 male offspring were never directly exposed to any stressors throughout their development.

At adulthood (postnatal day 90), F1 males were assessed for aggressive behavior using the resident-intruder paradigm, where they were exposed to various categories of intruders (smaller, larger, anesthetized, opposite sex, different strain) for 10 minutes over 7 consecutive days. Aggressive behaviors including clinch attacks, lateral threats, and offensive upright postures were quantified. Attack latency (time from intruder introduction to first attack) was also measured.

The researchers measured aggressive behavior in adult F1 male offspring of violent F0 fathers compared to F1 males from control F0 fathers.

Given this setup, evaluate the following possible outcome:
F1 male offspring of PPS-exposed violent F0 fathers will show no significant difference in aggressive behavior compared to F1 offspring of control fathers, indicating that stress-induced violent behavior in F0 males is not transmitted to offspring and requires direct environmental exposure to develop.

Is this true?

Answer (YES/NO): NO